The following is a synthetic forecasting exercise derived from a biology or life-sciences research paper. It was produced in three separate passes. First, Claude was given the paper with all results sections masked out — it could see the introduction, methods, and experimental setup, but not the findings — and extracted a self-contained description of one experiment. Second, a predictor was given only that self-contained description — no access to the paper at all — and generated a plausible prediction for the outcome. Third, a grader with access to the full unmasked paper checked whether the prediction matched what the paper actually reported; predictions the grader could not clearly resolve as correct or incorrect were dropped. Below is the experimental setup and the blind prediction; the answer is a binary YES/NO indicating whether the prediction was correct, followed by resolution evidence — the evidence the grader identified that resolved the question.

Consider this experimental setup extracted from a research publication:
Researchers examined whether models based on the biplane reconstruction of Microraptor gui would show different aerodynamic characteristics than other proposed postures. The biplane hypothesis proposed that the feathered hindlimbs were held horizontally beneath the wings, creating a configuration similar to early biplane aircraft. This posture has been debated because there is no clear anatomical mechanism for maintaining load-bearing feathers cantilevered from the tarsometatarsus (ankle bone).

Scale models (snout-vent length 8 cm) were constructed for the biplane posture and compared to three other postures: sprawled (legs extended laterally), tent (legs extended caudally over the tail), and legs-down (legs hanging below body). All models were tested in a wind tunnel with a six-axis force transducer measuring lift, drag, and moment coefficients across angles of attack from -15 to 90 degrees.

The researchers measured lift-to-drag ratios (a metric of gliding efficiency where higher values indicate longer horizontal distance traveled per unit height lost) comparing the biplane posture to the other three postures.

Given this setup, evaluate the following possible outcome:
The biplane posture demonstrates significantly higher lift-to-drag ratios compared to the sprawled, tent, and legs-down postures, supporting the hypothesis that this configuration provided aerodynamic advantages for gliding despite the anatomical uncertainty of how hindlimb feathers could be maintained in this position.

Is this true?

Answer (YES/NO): NO